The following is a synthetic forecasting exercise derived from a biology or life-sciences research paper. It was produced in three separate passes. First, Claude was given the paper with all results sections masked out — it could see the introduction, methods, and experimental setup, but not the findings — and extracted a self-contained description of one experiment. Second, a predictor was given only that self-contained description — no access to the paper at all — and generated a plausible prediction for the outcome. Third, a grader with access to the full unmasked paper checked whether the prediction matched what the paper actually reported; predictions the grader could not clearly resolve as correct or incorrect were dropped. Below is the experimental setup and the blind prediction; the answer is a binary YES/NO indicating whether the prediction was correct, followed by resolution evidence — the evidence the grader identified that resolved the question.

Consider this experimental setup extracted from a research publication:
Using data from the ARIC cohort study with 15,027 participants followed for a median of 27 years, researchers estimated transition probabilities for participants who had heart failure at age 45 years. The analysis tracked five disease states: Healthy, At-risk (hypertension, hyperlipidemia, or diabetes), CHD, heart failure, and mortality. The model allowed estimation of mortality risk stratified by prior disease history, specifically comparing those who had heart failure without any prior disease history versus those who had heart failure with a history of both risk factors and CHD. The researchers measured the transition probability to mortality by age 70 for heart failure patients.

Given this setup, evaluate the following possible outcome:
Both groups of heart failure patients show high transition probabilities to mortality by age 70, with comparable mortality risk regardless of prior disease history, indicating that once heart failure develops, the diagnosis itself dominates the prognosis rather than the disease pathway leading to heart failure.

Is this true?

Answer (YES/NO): NO